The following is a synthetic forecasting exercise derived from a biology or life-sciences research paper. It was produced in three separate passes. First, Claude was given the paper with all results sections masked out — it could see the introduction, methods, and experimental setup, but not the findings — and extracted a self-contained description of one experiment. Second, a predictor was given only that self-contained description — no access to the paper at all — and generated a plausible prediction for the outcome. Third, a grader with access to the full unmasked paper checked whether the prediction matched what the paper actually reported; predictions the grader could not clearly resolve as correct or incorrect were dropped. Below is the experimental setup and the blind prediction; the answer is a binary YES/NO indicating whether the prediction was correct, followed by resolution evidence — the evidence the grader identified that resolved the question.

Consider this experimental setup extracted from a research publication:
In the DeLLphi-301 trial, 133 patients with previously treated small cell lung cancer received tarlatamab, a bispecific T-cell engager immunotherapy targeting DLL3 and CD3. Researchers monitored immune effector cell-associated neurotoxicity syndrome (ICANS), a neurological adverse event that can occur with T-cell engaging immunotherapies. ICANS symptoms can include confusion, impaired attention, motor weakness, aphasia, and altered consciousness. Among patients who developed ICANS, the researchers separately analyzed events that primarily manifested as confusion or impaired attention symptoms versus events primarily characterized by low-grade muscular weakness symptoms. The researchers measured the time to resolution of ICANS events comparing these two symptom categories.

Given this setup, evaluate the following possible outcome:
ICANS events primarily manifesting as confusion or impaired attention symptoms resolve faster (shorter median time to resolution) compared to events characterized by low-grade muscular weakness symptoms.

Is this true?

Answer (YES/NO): YES